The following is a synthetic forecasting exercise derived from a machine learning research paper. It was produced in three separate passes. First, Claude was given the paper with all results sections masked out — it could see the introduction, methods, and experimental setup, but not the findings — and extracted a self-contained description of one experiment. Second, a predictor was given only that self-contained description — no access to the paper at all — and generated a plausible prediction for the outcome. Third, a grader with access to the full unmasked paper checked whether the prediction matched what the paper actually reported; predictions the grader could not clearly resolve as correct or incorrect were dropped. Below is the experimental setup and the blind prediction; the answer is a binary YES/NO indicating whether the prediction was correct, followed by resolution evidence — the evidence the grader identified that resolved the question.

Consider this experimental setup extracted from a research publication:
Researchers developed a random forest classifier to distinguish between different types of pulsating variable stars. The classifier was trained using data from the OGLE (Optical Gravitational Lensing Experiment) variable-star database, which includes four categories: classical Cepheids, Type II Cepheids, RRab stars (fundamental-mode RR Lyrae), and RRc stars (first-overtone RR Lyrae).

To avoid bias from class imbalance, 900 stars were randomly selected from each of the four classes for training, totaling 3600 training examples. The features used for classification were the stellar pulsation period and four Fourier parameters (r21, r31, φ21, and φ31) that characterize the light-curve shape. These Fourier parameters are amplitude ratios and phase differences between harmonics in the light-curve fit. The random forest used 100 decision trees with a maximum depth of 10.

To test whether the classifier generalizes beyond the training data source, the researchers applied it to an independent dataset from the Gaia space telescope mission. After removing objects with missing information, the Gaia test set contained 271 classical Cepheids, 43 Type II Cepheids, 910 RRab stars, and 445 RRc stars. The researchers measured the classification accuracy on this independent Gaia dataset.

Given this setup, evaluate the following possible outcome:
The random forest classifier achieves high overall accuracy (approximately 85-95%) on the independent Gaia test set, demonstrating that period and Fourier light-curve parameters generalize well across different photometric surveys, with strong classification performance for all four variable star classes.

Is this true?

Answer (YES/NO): YES